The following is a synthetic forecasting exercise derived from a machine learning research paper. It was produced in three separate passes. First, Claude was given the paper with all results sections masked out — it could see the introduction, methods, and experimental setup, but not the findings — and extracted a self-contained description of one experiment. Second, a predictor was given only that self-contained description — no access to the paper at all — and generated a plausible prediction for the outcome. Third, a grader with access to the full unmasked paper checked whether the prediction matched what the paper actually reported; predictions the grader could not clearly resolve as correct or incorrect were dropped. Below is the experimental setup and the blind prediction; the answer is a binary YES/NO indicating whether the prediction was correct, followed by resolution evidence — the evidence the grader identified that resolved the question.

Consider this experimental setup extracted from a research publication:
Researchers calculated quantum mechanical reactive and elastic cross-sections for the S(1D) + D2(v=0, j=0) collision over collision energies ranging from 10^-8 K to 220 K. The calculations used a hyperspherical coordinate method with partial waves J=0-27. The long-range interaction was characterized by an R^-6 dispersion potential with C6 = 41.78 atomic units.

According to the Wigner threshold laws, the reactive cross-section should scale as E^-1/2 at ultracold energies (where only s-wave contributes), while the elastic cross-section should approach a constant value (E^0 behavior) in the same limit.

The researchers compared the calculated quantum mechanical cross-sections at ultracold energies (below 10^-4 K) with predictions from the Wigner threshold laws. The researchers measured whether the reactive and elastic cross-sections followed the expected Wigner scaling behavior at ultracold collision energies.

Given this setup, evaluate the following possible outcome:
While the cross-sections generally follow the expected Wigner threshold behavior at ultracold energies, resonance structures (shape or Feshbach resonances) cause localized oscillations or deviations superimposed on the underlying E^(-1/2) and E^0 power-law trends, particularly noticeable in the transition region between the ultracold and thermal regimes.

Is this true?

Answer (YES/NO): NO